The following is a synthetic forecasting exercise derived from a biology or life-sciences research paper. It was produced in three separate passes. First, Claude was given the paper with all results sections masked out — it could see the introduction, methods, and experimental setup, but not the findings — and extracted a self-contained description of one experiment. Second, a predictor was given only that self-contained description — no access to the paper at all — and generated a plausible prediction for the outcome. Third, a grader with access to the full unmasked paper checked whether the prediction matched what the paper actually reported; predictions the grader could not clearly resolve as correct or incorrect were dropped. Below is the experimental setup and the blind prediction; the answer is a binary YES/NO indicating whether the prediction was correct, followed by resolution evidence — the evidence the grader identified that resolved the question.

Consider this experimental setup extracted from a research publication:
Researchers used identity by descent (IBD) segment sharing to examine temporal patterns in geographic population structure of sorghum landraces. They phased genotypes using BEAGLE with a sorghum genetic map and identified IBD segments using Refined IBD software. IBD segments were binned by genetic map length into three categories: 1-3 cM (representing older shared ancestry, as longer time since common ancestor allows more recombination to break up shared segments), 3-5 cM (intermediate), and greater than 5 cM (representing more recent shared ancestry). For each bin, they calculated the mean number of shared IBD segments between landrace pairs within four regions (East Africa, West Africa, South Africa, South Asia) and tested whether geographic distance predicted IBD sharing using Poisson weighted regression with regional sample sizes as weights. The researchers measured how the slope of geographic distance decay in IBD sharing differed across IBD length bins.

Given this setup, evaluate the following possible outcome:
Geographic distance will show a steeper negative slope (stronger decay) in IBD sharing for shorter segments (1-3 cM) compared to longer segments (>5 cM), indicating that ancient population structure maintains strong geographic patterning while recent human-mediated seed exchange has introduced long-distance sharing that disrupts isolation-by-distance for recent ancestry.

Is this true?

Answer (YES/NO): NO